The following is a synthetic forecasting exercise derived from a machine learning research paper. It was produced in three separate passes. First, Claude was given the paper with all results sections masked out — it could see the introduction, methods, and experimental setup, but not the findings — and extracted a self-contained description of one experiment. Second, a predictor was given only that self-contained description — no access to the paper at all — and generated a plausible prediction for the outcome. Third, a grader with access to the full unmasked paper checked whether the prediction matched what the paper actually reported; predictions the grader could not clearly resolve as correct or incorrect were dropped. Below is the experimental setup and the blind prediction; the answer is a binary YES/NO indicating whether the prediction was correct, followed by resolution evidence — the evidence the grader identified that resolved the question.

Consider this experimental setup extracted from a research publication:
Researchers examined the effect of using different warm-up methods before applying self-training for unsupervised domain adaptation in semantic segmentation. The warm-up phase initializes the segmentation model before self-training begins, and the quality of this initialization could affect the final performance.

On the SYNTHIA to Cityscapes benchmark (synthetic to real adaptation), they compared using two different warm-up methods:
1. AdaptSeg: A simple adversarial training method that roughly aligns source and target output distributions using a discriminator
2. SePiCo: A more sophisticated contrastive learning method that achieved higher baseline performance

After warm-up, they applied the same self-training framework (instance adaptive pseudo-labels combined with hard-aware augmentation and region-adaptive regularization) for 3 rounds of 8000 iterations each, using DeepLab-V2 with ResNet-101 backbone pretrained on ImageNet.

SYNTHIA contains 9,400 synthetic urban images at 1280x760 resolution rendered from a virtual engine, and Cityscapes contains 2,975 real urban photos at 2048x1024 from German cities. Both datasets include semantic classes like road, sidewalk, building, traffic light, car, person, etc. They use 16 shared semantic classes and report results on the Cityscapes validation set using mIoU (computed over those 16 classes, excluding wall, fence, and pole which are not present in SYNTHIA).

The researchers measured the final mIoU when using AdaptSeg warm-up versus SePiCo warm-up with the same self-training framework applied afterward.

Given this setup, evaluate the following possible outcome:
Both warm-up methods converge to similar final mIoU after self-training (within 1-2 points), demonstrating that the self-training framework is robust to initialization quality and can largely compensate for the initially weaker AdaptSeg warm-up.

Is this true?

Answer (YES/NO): NO